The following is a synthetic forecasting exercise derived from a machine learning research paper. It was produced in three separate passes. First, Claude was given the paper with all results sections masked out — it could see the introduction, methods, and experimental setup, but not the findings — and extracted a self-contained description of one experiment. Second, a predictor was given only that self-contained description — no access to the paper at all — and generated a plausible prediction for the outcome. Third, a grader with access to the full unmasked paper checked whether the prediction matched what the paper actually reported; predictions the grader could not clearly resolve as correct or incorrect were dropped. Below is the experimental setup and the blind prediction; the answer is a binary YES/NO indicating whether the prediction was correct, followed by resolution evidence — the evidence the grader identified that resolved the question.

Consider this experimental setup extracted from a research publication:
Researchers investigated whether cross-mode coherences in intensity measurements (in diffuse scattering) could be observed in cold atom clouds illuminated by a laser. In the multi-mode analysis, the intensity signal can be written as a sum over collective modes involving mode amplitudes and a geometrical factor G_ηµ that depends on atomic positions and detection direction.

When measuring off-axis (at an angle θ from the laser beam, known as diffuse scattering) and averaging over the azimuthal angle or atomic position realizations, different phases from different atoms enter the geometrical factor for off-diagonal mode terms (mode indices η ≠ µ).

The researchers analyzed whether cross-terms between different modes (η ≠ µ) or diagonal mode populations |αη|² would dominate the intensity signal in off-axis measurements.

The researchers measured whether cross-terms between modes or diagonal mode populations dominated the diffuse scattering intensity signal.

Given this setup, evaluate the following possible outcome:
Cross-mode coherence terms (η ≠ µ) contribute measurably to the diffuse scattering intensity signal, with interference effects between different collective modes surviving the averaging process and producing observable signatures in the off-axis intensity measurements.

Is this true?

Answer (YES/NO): NO